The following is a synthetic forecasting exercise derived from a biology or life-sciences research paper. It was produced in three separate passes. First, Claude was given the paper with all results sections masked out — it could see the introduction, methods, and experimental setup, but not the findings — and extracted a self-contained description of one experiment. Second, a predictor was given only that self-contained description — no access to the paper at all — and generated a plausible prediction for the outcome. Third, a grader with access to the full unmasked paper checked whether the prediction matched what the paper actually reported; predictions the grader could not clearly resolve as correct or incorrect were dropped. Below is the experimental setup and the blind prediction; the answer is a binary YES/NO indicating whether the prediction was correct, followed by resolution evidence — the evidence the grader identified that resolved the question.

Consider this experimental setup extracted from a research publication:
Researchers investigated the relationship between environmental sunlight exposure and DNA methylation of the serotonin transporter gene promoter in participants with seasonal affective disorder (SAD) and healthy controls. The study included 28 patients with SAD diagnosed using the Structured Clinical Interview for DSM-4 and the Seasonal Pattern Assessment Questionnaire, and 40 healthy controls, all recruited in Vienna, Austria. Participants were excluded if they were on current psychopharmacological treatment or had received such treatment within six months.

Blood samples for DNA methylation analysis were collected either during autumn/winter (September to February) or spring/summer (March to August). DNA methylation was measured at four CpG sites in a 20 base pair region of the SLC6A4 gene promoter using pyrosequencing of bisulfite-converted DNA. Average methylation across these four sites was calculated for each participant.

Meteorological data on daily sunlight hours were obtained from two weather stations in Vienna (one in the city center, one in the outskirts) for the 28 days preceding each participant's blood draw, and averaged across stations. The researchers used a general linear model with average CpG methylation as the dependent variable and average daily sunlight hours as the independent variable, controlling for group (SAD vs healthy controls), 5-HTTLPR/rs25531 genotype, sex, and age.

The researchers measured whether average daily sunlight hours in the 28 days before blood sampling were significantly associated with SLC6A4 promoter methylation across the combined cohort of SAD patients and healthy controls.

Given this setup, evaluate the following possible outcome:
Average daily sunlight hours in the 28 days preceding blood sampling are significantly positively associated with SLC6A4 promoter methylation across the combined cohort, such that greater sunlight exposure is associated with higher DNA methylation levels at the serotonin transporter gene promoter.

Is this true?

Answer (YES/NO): NO